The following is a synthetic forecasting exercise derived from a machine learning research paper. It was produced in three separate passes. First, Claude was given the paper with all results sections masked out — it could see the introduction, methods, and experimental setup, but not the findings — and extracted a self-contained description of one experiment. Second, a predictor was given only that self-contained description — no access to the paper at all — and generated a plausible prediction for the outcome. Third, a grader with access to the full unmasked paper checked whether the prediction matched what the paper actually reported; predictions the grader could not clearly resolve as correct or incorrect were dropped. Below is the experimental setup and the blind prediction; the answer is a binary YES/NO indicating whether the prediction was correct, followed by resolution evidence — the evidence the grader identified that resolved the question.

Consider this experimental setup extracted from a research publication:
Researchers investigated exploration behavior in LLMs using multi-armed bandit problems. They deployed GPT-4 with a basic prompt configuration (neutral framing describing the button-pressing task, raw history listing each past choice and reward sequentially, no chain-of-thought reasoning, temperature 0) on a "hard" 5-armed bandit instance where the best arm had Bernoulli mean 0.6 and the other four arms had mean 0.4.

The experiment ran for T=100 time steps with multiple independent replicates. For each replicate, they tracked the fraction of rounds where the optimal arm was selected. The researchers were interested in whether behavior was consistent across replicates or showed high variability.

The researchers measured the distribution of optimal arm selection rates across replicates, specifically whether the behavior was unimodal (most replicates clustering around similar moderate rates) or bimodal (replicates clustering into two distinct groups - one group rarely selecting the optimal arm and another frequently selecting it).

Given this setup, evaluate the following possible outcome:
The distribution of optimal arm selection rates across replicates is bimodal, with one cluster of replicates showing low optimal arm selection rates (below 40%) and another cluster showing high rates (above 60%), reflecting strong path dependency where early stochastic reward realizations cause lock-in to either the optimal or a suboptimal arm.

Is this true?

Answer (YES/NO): YES